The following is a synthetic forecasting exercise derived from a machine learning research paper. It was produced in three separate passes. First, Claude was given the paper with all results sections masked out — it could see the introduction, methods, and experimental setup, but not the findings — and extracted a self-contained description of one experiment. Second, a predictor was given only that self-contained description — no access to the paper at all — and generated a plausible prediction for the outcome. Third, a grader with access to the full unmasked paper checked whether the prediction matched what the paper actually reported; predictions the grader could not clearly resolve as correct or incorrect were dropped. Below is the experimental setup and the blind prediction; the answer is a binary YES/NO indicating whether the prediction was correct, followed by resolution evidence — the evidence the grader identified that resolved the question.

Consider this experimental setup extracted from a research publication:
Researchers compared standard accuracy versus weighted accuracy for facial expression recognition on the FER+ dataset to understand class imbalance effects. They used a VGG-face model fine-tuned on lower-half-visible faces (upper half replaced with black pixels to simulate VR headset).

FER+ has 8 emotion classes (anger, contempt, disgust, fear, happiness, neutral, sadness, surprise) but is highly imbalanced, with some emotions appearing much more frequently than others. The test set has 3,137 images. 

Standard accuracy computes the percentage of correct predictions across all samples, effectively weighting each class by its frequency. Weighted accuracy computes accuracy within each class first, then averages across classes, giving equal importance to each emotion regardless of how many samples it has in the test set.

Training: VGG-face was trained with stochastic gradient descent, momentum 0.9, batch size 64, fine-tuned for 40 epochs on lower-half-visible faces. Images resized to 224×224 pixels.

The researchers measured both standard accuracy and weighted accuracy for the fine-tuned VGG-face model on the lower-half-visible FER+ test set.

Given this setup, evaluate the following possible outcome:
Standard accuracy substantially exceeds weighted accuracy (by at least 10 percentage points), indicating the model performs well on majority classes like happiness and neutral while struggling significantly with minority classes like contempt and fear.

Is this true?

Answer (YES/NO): YES